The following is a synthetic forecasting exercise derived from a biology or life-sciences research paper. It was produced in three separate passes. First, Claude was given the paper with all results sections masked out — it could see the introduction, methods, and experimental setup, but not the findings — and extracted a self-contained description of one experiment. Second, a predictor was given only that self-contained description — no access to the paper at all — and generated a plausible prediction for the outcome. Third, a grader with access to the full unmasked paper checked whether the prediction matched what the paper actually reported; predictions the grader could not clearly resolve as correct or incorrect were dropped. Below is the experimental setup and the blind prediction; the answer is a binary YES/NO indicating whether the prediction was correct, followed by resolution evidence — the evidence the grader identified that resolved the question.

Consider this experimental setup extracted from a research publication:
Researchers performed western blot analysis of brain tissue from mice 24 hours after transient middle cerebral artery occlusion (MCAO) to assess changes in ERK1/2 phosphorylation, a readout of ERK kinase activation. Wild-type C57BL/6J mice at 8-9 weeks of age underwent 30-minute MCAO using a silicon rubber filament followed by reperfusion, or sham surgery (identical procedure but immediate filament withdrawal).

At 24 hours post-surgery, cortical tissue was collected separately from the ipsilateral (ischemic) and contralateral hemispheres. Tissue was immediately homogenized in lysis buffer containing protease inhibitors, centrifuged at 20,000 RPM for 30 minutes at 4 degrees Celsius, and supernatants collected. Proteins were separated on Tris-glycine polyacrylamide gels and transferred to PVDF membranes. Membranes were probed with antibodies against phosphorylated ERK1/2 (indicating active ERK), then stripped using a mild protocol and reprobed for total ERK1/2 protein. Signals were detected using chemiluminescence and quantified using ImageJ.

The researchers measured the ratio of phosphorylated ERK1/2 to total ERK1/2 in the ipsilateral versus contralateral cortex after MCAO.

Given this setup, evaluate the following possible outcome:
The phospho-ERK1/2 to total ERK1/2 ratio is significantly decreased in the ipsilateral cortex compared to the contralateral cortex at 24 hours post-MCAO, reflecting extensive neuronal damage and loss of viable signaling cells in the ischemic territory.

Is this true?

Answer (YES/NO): NO